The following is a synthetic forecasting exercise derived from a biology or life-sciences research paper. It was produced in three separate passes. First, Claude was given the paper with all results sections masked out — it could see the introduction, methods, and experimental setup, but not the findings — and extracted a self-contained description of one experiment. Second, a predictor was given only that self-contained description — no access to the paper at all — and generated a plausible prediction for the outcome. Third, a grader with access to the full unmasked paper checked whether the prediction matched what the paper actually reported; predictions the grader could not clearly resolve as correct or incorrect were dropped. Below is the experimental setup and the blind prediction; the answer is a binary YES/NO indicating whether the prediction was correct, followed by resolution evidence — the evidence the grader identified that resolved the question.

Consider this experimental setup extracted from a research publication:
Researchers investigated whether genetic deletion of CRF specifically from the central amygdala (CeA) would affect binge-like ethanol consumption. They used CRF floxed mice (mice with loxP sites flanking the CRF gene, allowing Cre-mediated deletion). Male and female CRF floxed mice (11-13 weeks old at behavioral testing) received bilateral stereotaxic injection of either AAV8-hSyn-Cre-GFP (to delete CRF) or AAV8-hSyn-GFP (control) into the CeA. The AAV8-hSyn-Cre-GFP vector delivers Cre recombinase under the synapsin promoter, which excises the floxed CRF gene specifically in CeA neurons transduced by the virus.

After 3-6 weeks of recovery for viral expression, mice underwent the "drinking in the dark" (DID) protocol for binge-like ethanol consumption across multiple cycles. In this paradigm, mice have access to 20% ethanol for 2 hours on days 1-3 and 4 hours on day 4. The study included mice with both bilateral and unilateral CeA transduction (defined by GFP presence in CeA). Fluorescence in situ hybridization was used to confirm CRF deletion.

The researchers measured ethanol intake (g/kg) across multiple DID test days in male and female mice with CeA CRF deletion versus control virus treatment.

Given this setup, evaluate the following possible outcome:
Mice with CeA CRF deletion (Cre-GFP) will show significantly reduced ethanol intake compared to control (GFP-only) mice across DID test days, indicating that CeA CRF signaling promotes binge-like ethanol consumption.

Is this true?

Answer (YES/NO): NO